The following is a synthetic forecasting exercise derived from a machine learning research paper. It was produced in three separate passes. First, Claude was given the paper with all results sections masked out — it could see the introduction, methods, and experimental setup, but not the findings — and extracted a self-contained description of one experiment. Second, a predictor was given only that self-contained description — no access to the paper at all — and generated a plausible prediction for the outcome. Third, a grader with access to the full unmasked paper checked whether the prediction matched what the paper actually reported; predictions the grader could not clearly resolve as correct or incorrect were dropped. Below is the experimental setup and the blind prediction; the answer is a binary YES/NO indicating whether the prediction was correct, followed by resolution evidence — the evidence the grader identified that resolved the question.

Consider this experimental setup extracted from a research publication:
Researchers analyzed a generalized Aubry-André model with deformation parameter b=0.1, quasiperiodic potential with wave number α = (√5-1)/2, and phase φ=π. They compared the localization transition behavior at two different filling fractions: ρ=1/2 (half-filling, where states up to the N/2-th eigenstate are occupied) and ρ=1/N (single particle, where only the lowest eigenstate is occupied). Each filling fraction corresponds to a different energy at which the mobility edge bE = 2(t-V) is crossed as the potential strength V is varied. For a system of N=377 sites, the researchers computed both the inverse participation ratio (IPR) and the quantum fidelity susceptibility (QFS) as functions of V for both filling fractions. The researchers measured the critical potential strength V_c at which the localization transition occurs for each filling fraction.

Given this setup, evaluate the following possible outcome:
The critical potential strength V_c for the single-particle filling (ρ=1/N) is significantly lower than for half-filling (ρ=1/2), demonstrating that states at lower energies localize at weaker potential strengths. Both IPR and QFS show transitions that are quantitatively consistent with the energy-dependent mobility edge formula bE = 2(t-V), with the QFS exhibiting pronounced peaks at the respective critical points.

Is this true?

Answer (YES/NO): NO